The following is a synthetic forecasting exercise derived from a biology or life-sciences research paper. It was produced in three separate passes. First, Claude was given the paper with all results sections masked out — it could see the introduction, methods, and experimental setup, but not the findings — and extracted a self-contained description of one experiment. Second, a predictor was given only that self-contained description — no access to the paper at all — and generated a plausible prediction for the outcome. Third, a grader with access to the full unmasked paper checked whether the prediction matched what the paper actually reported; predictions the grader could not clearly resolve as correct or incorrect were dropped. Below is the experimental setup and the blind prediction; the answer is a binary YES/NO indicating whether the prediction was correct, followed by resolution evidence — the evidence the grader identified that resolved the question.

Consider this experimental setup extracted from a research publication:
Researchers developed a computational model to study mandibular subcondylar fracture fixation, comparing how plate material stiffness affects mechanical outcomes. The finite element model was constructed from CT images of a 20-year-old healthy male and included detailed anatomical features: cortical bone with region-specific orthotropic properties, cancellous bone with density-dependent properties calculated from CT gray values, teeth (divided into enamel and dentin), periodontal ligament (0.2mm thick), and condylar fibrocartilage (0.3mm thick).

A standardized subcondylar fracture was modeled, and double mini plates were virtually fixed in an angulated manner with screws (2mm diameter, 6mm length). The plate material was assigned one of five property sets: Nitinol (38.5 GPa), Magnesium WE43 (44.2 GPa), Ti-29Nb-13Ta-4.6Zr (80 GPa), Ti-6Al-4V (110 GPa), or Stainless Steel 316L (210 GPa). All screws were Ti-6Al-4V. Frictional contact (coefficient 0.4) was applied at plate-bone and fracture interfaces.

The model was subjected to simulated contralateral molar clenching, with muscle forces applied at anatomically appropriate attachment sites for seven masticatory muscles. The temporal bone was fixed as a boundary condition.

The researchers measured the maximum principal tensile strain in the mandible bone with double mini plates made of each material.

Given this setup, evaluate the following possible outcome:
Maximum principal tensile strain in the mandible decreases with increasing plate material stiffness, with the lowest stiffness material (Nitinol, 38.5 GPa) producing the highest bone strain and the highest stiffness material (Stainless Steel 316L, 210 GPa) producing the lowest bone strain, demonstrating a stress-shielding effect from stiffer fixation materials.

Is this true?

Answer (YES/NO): YES